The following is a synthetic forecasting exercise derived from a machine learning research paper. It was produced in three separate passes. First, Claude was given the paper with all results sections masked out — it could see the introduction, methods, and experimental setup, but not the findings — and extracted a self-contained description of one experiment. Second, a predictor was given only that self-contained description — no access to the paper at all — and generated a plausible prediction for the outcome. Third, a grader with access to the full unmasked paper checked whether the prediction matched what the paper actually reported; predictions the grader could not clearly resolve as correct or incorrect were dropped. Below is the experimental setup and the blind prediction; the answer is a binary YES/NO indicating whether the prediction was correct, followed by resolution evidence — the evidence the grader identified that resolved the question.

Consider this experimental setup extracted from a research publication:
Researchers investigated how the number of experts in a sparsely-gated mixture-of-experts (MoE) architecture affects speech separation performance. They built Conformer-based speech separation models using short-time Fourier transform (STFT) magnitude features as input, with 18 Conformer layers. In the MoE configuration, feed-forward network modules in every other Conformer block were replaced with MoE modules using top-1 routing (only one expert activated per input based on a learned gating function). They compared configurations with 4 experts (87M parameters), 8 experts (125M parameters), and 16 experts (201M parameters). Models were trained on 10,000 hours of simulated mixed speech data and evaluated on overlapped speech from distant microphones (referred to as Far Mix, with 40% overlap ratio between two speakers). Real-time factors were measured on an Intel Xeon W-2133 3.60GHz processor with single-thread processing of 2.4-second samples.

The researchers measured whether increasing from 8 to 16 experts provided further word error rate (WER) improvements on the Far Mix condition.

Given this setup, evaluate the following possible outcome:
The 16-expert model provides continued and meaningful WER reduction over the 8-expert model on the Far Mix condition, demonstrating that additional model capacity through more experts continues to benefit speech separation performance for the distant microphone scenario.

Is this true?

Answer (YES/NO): NO